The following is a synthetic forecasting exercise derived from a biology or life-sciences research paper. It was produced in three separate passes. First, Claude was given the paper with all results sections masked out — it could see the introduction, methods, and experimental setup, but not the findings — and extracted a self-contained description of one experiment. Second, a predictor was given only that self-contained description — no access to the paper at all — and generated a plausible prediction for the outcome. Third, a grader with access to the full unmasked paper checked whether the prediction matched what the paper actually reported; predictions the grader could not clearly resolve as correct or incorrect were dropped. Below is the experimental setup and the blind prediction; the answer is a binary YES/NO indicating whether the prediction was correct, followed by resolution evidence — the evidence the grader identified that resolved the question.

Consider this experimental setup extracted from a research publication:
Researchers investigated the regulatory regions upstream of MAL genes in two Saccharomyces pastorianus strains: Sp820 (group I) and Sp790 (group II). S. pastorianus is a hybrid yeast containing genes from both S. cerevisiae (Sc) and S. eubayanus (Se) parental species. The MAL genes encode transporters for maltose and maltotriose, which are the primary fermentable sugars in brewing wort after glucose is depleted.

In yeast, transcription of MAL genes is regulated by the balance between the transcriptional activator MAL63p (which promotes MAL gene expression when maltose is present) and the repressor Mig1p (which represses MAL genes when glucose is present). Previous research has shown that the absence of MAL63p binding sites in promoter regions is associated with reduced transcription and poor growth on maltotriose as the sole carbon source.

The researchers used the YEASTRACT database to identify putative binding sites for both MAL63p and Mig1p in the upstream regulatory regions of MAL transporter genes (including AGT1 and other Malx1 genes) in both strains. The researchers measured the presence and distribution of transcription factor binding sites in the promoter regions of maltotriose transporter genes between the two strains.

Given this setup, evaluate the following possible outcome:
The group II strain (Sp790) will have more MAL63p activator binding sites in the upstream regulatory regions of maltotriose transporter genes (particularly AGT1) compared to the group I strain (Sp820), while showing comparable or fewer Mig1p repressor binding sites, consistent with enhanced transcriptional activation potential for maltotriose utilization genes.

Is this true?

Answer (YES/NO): NO